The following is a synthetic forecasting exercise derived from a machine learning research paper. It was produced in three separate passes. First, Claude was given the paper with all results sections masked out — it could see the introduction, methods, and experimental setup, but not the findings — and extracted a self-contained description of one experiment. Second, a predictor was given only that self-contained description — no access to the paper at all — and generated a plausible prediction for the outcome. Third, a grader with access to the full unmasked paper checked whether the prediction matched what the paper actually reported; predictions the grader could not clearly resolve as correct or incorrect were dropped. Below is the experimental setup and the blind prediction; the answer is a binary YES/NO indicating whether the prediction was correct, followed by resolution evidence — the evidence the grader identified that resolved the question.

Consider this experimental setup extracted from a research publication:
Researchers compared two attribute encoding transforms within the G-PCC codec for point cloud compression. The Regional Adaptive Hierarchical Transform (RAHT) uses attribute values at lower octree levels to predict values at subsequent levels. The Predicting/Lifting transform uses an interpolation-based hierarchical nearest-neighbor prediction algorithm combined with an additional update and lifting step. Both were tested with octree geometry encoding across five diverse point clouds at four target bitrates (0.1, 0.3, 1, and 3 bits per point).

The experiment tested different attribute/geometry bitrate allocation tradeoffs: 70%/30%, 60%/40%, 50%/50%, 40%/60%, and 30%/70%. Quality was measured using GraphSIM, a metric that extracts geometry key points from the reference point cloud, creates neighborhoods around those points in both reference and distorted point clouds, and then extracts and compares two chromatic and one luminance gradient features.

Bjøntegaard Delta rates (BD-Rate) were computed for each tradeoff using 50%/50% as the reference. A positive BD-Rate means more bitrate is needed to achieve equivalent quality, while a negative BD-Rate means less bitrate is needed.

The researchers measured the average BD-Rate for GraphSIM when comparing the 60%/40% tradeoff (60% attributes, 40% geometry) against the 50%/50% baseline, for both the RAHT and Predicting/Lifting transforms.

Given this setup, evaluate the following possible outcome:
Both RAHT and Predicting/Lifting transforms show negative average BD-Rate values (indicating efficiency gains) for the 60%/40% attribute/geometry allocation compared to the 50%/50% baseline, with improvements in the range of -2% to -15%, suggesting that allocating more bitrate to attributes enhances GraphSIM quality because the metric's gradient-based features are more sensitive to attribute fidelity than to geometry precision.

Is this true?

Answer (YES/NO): NO